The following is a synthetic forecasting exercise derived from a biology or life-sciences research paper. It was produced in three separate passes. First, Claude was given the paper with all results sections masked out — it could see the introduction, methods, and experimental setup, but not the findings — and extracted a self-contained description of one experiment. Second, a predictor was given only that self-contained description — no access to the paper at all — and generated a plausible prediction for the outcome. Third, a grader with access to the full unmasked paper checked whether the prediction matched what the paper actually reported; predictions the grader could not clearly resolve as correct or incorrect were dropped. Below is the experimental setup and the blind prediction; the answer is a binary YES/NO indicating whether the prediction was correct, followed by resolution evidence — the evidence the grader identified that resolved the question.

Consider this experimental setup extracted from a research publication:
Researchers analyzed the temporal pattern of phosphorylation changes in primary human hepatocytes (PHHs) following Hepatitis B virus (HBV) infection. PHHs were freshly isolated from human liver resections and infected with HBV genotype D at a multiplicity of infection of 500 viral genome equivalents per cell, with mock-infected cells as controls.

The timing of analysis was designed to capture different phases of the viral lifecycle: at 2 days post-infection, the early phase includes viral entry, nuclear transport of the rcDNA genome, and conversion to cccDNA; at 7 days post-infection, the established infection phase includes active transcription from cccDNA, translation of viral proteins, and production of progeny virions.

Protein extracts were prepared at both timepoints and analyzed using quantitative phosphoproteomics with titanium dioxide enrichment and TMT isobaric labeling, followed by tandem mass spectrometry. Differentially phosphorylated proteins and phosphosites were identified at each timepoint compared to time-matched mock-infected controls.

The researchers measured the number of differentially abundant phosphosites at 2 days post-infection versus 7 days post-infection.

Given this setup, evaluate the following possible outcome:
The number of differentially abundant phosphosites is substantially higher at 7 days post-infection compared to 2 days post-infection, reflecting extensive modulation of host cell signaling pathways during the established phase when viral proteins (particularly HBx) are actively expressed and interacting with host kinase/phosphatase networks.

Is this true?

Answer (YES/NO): YES